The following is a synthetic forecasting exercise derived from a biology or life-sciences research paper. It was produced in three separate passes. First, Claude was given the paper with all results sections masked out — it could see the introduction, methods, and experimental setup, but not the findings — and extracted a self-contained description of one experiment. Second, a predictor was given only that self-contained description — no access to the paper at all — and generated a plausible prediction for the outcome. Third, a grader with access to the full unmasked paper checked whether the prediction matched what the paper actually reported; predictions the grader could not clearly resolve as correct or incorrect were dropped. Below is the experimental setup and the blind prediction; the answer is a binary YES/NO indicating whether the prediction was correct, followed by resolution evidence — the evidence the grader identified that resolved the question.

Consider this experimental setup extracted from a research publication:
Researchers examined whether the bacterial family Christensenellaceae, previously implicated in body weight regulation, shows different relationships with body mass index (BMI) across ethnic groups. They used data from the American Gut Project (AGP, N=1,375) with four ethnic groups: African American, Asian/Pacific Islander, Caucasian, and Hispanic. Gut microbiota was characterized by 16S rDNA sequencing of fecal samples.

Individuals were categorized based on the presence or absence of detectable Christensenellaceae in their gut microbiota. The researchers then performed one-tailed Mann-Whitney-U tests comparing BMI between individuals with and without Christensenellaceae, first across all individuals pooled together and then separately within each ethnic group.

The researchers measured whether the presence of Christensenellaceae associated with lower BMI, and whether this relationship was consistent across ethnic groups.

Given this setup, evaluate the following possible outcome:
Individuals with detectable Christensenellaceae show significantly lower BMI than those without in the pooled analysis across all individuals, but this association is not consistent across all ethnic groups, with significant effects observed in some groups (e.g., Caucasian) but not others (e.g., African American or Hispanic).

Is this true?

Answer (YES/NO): NO